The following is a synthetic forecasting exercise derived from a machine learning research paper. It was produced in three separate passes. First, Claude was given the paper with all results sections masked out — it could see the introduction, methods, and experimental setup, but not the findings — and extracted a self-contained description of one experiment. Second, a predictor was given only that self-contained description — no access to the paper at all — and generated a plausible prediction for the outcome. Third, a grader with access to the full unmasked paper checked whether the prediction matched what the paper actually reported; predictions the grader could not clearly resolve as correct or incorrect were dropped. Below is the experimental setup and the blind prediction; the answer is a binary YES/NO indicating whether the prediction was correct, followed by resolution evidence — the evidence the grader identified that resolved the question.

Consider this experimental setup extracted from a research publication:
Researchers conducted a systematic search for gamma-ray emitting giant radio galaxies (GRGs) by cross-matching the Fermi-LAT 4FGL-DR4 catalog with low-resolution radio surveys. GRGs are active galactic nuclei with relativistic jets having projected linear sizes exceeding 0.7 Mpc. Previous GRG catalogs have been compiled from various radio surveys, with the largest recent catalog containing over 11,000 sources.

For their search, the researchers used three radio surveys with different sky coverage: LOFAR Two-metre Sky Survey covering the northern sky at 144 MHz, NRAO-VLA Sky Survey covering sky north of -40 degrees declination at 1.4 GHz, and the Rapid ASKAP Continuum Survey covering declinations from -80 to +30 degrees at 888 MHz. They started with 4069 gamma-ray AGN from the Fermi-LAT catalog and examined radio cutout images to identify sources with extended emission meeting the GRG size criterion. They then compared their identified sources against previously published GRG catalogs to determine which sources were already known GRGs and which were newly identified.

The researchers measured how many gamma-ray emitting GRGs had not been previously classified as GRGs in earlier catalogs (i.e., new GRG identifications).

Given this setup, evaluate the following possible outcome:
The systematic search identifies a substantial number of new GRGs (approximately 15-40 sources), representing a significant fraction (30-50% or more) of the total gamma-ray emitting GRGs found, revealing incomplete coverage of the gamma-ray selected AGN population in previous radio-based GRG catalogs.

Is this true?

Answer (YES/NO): NO